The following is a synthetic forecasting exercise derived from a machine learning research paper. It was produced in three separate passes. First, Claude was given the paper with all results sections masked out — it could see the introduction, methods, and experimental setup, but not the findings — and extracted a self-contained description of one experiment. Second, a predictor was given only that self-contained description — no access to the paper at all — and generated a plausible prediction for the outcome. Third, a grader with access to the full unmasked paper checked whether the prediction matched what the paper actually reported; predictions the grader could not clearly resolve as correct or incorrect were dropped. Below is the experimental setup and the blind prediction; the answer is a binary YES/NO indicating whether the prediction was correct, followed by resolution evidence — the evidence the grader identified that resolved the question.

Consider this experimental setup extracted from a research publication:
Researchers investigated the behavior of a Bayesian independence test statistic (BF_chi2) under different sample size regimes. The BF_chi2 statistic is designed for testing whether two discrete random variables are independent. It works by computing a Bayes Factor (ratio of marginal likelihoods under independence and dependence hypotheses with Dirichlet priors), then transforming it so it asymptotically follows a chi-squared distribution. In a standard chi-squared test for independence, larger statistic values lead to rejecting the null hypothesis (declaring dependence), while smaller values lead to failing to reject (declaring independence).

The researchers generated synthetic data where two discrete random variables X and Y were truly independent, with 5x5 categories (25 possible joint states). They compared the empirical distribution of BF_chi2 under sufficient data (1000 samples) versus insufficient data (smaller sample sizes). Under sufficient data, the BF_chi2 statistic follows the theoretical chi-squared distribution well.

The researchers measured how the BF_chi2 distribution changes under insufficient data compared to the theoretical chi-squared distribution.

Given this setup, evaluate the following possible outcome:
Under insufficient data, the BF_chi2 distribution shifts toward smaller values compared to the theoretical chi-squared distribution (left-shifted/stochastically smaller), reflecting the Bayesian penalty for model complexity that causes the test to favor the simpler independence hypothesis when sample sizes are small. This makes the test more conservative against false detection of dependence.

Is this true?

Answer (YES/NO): YES